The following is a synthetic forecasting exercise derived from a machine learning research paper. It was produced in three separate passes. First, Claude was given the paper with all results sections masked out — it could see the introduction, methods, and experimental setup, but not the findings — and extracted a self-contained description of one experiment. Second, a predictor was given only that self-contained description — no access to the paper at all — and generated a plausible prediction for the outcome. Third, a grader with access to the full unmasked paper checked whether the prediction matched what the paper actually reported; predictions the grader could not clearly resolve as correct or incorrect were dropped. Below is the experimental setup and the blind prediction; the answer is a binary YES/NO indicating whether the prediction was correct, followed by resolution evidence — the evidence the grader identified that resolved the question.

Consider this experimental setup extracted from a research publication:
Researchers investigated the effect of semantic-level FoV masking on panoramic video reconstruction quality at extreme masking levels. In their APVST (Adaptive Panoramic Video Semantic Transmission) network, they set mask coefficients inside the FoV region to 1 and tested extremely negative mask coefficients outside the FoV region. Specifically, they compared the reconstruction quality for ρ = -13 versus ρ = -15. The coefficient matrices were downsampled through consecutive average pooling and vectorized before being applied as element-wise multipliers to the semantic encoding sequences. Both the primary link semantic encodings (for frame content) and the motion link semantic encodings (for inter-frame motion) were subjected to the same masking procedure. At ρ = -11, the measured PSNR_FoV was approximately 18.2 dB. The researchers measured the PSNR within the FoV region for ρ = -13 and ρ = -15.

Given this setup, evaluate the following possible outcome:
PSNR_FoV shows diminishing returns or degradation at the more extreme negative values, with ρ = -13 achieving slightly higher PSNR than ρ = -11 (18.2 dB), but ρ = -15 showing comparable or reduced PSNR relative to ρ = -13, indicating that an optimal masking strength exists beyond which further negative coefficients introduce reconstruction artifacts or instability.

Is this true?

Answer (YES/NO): NO